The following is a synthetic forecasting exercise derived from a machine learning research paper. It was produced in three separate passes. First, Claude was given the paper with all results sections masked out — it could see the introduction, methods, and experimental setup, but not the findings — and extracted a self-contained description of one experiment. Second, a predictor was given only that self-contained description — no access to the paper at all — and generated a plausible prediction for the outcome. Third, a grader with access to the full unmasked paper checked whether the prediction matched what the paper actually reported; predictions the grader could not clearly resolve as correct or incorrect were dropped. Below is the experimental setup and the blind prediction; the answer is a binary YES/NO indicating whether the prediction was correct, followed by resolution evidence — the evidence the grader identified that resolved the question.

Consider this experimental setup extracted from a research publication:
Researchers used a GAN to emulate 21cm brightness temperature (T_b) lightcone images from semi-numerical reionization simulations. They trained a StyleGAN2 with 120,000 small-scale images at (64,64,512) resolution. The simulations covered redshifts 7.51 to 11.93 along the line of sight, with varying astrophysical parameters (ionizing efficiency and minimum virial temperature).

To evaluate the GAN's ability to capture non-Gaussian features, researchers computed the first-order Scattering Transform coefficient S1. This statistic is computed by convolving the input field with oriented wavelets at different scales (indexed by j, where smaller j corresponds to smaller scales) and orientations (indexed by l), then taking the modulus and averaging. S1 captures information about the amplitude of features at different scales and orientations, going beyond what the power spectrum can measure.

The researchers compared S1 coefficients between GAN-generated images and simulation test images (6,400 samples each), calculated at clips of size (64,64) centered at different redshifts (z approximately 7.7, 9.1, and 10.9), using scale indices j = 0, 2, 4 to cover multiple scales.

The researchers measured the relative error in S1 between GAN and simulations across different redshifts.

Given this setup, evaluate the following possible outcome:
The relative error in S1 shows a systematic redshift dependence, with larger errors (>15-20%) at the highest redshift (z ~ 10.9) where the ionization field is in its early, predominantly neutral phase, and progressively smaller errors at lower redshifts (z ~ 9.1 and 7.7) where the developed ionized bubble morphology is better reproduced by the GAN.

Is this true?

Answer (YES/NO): NO